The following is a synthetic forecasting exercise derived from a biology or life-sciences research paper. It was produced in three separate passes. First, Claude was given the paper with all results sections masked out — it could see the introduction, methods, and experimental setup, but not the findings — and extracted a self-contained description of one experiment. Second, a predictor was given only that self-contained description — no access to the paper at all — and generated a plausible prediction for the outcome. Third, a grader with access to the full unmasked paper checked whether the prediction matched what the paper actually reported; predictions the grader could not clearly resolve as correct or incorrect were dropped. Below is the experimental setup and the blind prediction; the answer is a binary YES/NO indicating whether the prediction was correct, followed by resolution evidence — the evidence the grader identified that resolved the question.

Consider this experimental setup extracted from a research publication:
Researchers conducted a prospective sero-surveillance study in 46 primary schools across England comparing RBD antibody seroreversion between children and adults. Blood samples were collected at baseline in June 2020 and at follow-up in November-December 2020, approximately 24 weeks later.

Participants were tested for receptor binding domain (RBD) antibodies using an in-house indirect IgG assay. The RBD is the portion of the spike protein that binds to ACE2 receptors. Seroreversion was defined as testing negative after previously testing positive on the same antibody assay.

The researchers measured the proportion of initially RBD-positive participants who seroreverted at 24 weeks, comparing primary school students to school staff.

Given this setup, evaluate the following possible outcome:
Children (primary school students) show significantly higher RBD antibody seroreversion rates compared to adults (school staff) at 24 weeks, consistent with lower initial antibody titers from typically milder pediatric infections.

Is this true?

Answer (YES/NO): NO